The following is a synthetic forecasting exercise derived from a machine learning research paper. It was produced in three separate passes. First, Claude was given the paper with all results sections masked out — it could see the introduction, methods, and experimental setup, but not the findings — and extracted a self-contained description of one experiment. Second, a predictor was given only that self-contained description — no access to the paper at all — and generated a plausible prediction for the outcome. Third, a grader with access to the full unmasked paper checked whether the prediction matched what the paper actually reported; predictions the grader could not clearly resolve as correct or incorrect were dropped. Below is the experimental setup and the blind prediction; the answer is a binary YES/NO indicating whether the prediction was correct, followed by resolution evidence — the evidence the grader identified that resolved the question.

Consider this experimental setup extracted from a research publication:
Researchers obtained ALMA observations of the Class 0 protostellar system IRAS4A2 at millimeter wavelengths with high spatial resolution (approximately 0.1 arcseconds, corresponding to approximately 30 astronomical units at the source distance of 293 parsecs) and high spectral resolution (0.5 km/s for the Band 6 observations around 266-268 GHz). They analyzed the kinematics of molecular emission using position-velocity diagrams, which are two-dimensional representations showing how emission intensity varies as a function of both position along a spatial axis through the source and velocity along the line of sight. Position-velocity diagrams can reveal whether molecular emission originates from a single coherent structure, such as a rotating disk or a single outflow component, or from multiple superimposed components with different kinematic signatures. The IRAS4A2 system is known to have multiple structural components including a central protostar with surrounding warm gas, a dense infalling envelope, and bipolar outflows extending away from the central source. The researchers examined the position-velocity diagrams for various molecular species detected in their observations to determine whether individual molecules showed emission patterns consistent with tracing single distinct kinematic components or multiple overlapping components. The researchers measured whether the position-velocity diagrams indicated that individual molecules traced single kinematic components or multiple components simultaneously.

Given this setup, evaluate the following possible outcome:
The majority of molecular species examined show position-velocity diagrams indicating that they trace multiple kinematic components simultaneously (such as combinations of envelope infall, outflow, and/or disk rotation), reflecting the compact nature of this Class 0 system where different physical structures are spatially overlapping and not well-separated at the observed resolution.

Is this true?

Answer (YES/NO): YES